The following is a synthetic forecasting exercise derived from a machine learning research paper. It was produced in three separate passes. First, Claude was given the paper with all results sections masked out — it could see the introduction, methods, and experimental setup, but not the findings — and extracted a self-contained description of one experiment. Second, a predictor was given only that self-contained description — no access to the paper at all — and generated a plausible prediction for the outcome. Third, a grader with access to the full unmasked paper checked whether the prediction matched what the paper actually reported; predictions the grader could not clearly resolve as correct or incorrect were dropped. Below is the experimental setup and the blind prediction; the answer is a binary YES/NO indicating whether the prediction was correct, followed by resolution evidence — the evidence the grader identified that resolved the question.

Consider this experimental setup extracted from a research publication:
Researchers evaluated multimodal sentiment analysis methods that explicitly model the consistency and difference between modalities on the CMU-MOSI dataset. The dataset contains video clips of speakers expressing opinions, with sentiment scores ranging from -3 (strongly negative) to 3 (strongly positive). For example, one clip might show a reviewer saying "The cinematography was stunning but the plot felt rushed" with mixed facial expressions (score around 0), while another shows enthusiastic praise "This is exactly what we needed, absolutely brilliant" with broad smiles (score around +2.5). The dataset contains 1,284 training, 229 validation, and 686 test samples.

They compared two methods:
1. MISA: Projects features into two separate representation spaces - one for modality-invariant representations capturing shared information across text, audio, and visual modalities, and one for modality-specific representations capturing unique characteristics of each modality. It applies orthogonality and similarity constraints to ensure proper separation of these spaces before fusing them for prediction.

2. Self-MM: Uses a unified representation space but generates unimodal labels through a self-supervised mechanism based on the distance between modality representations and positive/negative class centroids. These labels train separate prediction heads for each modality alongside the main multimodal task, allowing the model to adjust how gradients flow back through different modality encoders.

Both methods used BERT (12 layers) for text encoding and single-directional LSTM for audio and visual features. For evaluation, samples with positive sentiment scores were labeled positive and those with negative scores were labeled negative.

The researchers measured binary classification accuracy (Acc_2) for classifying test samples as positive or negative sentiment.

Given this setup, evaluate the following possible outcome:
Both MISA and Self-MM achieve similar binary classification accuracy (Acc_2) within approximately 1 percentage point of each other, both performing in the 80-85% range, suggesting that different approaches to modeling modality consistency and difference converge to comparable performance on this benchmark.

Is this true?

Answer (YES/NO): NO